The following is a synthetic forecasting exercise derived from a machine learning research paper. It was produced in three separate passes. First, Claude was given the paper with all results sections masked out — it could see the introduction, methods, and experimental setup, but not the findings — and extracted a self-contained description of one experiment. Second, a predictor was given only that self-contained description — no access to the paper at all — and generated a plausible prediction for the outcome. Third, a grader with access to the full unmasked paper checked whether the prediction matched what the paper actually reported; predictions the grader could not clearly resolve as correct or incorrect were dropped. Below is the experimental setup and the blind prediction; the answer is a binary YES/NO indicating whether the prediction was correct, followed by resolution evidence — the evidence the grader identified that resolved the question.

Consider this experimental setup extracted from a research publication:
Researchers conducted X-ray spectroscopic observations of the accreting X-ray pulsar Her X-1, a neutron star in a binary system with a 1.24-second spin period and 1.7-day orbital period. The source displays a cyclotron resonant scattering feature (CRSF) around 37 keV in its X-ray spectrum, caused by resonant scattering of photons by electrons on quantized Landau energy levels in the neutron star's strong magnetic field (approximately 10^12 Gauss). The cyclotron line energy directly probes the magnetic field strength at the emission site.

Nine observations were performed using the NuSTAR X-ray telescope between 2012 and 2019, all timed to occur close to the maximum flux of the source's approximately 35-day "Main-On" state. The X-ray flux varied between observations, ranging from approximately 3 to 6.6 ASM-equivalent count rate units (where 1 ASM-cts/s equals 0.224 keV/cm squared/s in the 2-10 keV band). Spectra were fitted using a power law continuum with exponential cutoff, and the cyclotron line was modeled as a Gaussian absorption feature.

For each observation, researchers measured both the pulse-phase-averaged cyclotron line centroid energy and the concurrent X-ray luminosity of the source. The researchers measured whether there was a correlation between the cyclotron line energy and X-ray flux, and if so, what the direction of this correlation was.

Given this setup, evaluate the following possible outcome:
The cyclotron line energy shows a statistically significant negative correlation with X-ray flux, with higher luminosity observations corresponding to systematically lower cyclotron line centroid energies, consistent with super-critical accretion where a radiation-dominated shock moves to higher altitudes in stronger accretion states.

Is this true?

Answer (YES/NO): NO